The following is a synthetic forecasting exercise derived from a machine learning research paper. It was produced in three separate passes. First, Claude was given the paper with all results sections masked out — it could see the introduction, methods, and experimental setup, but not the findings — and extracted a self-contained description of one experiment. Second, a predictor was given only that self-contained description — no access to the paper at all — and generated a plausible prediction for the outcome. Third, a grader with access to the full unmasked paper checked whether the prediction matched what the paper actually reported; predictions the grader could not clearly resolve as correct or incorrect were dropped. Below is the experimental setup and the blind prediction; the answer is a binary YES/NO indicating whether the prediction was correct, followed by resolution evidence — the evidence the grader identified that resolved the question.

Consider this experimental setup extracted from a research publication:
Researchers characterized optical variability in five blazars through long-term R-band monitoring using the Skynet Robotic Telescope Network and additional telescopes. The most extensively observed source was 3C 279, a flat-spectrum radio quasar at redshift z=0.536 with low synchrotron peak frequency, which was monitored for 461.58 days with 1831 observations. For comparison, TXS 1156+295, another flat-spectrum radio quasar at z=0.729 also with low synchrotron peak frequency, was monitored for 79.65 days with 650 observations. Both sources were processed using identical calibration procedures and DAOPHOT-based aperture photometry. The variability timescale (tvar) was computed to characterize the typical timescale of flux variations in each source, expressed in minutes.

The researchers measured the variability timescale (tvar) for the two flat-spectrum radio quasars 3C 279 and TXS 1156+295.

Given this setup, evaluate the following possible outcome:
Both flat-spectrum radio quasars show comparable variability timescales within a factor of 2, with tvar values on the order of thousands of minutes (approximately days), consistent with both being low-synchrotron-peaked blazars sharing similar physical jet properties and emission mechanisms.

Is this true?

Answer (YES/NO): NO